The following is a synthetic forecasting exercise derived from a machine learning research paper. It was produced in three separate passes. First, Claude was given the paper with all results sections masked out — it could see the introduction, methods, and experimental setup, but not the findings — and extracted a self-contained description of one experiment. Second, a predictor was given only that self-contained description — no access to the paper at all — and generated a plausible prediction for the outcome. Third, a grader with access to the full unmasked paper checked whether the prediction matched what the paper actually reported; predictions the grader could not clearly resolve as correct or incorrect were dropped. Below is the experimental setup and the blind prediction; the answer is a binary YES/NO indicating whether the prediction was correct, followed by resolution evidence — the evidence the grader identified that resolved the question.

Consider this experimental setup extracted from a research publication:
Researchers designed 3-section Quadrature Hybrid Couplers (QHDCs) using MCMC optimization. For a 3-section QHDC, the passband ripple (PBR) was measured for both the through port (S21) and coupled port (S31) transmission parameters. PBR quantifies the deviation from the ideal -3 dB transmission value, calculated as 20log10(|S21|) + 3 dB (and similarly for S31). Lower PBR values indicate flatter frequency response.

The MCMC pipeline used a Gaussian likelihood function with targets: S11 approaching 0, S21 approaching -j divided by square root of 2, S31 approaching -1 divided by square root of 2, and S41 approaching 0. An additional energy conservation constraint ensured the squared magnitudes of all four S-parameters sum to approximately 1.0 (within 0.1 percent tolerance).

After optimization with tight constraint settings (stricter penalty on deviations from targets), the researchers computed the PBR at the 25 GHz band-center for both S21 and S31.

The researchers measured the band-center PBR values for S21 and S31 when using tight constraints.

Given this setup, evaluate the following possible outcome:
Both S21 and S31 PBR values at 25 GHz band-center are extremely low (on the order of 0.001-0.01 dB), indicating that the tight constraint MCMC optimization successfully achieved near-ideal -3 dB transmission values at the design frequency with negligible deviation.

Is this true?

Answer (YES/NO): NO